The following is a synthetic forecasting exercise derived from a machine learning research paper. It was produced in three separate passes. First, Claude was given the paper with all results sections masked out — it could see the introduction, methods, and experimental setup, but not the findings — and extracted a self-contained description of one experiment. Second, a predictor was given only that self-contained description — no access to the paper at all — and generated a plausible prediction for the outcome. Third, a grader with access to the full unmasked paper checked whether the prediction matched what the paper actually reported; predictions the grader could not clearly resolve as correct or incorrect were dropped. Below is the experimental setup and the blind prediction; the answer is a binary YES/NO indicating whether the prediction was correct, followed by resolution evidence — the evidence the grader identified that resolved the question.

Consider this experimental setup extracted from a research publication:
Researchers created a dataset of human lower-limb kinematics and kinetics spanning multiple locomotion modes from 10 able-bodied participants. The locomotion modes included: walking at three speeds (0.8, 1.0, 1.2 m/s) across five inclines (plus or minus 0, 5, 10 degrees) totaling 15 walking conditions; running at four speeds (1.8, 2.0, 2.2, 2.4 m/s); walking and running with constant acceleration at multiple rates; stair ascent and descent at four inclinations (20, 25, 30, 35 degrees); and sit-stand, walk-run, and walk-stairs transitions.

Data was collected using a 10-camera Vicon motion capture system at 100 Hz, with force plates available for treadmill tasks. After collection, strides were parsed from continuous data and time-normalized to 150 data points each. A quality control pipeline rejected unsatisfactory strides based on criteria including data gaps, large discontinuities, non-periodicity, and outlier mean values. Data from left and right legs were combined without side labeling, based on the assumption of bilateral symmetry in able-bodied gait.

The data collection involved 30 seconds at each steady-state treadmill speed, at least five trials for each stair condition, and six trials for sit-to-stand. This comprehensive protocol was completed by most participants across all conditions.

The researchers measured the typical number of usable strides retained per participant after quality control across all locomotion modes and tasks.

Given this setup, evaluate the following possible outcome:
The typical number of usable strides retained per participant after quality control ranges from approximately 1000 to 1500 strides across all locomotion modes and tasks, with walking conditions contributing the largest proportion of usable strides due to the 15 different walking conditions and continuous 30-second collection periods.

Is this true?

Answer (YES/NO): NO